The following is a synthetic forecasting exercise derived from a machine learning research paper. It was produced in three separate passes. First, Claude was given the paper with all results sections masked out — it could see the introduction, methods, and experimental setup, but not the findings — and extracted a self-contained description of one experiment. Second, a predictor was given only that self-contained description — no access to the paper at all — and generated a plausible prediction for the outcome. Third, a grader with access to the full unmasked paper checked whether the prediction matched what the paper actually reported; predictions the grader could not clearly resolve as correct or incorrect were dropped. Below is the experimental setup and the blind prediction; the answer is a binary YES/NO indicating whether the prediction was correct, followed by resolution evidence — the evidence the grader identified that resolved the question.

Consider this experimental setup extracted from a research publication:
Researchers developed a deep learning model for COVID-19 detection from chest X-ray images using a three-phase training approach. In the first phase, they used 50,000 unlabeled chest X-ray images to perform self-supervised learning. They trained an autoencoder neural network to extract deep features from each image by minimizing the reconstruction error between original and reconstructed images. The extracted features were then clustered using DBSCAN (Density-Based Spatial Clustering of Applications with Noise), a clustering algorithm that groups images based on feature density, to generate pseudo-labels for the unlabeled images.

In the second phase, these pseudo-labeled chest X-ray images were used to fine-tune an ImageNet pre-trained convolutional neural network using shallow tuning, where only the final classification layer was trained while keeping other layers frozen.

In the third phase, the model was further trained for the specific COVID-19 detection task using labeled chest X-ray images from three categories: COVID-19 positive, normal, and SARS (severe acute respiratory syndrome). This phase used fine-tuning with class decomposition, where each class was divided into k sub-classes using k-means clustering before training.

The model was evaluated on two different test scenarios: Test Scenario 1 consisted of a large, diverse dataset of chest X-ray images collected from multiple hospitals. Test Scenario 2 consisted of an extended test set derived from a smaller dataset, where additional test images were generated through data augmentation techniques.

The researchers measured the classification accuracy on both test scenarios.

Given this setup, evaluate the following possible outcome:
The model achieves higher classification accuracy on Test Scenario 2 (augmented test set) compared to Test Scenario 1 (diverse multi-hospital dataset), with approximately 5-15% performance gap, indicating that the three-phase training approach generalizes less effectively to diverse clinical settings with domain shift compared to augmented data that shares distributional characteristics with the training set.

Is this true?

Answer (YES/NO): NO